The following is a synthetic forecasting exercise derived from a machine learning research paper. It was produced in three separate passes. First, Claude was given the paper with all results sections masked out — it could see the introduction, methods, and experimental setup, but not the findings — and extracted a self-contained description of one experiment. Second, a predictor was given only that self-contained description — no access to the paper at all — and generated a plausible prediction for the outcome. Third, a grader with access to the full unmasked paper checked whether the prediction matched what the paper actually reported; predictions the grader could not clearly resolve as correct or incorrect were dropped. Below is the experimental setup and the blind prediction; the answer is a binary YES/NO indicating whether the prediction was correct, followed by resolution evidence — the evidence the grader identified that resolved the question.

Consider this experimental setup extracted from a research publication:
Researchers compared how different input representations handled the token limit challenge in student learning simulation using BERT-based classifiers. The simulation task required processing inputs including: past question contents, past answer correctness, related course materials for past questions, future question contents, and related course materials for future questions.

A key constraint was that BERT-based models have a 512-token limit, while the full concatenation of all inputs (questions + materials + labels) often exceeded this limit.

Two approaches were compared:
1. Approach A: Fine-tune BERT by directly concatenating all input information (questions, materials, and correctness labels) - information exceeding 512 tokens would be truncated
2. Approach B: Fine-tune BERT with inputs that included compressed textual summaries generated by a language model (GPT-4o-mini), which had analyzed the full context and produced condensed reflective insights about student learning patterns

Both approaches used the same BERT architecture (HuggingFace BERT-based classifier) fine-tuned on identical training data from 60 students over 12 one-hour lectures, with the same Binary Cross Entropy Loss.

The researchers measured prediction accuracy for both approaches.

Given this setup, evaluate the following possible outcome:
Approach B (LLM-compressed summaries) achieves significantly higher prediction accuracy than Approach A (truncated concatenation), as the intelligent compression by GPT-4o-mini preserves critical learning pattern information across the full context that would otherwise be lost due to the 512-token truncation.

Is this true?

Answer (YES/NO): YES